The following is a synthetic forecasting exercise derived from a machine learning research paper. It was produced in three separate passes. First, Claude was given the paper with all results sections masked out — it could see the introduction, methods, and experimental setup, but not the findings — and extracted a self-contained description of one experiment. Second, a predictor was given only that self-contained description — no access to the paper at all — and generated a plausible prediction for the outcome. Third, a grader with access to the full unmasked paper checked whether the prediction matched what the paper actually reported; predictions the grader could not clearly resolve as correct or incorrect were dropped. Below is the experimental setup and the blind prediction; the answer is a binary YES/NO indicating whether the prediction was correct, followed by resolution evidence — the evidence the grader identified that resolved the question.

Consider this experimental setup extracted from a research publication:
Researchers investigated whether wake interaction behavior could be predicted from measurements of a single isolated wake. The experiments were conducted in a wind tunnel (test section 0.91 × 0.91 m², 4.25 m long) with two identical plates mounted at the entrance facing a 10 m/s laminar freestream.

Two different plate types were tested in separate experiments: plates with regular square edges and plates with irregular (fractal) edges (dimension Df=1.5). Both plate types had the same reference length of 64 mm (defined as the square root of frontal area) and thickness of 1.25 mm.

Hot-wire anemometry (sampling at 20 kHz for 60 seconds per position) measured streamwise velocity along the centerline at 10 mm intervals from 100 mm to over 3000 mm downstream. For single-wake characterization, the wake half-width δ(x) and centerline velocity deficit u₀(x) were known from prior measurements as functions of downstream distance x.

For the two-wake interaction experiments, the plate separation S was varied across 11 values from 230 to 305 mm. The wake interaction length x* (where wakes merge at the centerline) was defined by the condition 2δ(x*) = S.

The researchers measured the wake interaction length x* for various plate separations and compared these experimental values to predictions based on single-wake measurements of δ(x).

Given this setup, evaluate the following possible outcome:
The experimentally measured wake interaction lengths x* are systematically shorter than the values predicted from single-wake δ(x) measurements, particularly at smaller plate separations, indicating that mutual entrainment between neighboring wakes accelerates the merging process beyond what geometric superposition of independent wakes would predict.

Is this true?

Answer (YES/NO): NO